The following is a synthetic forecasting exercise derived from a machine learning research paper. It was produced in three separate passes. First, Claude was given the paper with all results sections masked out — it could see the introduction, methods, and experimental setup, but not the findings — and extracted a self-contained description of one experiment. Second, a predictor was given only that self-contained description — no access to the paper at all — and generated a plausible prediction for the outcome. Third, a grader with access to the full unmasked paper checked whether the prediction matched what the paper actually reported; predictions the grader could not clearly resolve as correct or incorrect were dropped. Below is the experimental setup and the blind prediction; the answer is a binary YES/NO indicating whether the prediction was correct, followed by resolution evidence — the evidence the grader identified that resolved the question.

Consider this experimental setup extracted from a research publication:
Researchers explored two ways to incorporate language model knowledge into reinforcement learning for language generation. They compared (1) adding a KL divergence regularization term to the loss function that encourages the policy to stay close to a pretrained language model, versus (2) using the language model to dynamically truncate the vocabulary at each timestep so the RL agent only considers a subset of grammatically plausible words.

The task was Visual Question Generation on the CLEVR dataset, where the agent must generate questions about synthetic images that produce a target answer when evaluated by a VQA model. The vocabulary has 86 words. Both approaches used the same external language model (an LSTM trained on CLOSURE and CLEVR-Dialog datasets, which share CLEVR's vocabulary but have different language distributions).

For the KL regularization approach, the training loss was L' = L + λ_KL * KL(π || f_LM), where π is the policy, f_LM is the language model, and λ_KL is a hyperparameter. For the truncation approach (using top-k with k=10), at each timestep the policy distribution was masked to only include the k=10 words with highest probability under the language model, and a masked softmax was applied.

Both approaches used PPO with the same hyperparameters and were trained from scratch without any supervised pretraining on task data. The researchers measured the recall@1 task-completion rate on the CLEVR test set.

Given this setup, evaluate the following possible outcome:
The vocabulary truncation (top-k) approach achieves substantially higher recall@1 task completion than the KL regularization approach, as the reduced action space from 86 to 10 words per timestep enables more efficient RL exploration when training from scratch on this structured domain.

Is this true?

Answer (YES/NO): YES